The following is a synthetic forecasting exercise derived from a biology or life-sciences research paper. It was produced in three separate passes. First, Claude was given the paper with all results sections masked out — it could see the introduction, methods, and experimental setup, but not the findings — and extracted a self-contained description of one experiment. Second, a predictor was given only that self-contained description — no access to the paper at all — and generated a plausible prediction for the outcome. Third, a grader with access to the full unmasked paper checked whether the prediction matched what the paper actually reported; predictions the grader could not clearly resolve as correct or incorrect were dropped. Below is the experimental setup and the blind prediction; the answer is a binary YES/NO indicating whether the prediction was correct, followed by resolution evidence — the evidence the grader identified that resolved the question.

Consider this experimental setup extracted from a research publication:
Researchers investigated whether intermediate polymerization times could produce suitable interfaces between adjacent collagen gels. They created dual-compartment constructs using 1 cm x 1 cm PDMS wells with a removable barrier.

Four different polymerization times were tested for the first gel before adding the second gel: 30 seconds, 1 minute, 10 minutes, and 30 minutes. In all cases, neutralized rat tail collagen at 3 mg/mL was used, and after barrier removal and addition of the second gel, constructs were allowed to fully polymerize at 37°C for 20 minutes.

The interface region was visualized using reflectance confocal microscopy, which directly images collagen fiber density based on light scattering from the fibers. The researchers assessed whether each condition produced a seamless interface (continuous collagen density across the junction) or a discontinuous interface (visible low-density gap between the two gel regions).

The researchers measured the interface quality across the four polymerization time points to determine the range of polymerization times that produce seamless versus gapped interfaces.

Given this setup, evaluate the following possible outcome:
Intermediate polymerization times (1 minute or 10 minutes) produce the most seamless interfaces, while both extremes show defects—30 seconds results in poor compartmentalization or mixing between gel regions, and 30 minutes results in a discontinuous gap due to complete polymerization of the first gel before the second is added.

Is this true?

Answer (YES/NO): NO